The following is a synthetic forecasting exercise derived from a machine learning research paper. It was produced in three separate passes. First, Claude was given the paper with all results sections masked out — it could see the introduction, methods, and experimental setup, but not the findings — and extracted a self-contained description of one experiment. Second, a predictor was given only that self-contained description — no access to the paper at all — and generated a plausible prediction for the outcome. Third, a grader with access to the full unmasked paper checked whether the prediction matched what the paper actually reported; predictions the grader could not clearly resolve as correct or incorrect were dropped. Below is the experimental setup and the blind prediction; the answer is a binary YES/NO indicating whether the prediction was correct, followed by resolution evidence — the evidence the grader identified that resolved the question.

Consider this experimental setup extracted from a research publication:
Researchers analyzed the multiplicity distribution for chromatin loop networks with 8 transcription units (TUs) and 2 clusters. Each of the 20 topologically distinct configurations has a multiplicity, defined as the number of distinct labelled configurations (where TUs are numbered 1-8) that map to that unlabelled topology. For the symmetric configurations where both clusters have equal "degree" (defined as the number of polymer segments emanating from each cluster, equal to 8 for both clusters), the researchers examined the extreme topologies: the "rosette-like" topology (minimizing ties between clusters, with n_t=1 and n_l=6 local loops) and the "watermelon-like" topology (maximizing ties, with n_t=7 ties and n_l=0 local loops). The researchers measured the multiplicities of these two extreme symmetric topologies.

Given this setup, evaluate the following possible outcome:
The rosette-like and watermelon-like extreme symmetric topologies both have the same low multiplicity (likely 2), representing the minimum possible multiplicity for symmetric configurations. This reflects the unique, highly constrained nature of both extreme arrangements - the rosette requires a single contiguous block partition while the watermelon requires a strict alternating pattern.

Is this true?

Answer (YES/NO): NO